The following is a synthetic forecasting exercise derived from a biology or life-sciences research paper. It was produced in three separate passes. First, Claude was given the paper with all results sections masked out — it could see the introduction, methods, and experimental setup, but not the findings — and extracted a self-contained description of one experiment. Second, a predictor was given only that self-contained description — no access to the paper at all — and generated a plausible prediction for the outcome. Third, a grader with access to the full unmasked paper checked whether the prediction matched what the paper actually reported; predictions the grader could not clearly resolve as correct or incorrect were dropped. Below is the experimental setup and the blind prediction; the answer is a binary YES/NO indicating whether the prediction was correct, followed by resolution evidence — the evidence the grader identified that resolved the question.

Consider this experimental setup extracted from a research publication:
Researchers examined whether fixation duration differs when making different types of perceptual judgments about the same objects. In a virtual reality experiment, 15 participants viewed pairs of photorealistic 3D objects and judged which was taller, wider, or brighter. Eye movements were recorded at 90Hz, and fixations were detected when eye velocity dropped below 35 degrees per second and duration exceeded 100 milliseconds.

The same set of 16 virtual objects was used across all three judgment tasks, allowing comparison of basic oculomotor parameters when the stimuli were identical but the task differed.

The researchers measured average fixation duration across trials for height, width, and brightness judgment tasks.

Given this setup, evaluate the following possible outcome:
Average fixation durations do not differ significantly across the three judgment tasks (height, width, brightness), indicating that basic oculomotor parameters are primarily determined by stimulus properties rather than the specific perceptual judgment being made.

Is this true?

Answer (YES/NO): NO